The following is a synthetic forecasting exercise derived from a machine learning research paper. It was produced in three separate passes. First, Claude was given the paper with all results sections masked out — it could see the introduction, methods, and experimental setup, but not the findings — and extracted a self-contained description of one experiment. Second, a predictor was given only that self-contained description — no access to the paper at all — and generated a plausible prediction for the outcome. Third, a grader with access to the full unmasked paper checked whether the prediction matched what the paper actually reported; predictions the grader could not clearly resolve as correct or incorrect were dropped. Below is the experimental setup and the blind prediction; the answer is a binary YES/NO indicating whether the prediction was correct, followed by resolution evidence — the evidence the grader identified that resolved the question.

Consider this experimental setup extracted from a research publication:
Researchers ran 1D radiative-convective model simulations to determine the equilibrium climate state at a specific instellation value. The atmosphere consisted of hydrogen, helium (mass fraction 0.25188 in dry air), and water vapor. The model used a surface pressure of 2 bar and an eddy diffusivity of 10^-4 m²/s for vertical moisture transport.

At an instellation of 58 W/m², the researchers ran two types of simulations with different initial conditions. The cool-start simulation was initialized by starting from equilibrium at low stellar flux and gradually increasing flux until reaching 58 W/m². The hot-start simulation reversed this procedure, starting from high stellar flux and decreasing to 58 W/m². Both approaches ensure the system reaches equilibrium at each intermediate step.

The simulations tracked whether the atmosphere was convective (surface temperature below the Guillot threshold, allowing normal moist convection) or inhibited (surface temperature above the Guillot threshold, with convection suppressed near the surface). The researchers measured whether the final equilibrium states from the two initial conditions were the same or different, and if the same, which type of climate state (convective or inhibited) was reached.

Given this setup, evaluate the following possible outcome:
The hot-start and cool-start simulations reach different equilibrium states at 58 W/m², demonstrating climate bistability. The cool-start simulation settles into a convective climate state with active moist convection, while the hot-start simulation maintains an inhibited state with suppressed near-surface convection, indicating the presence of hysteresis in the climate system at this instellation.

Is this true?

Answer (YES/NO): NO